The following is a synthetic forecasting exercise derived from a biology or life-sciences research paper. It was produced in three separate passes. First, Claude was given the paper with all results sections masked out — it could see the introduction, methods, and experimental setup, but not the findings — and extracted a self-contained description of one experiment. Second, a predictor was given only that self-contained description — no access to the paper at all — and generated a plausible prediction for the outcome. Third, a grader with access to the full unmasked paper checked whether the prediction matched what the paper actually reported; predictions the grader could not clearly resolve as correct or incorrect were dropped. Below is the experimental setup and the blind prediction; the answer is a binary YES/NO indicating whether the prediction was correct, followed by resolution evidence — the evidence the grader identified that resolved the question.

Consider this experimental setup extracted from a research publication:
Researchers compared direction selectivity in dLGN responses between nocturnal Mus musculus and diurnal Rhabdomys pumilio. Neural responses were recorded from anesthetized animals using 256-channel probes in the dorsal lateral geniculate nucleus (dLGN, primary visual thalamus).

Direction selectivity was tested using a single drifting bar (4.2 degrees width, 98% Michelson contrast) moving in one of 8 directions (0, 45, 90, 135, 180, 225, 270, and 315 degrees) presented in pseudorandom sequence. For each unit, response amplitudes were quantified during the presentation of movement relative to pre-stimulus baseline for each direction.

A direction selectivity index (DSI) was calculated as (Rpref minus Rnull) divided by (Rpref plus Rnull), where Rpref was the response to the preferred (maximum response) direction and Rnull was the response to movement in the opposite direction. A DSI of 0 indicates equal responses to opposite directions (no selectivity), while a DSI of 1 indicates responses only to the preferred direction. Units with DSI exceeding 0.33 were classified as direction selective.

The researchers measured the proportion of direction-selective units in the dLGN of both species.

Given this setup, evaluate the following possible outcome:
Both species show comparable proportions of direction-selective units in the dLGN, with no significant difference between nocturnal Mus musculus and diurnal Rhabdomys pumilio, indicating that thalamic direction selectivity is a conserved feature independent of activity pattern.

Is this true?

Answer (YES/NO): YES